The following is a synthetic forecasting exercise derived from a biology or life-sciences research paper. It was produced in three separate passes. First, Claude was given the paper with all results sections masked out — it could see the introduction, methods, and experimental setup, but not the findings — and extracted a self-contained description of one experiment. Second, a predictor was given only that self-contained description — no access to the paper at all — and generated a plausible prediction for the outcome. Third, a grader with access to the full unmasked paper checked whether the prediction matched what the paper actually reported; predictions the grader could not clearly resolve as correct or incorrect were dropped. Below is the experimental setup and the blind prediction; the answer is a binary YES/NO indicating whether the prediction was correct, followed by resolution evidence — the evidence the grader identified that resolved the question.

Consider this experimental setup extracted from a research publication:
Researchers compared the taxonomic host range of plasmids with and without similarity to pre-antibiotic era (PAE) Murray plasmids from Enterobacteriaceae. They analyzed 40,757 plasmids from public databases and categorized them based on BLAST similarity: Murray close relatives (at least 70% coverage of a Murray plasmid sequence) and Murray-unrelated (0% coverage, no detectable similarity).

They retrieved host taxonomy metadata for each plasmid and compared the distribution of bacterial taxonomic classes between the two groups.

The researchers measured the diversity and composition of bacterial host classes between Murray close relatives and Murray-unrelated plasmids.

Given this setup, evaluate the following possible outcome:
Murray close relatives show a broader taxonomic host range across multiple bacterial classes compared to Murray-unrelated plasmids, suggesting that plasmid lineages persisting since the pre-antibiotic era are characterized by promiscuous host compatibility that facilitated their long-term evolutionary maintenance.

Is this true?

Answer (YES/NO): NO